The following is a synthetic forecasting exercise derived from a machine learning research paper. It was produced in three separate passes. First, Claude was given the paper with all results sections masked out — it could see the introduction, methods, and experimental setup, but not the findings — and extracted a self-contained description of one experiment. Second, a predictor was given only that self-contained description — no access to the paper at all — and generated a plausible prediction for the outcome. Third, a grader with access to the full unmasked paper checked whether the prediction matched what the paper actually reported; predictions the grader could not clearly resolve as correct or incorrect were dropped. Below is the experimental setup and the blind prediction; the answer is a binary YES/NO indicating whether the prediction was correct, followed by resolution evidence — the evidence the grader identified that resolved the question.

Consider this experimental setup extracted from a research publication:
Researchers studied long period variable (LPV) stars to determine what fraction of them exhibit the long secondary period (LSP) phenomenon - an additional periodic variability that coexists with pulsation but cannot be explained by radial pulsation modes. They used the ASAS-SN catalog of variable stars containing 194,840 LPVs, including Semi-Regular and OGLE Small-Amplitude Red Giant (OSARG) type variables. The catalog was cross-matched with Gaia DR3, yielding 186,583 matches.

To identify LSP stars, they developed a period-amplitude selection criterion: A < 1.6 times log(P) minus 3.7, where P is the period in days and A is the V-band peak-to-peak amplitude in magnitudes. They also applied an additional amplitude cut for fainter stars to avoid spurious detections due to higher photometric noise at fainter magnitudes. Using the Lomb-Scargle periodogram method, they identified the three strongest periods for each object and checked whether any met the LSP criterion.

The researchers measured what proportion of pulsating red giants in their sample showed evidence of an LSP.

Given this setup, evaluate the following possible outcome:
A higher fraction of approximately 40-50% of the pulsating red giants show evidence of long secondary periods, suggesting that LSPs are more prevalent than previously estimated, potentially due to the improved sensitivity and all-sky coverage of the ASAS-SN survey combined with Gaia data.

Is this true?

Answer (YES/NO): NO